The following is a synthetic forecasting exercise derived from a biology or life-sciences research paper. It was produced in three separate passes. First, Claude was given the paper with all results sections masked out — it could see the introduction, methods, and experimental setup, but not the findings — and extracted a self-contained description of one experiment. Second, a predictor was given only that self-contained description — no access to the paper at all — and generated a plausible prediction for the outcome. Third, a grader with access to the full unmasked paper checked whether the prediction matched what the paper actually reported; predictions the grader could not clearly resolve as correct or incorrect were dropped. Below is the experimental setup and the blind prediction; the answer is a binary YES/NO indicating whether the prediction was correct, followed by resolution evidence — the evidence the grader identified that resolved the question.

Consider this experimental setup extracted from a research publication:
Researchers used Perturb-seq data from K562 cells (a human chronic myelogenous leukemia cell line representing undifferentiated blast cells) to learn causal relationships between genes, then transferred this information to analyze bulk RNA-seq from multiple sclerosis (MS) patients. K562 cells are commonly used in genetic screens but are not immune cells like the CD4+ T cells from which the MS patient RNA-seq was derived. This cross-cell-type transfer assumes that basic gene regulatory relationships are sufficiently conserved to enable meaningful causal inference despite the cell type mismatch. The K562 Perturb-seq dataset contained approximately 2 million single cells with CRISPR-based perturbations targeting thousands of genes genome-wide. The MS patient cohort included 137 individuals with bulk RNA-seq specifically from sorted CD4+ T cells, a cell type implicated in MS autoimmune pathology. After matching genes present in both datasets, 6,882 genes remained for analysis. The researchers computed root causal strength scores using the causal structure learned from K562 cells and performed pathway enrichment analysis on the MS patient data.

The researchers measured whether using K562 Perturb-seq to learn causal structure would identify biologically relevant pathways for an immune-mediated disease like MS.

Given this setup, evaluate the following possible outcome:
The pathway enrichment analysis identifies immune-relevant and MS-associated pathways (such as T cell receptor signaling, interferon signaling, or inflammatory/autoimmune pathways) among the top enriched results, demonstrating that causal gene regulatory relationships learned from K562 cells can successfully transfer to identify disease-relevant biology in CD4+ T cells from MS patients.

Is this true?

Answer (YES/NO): YES